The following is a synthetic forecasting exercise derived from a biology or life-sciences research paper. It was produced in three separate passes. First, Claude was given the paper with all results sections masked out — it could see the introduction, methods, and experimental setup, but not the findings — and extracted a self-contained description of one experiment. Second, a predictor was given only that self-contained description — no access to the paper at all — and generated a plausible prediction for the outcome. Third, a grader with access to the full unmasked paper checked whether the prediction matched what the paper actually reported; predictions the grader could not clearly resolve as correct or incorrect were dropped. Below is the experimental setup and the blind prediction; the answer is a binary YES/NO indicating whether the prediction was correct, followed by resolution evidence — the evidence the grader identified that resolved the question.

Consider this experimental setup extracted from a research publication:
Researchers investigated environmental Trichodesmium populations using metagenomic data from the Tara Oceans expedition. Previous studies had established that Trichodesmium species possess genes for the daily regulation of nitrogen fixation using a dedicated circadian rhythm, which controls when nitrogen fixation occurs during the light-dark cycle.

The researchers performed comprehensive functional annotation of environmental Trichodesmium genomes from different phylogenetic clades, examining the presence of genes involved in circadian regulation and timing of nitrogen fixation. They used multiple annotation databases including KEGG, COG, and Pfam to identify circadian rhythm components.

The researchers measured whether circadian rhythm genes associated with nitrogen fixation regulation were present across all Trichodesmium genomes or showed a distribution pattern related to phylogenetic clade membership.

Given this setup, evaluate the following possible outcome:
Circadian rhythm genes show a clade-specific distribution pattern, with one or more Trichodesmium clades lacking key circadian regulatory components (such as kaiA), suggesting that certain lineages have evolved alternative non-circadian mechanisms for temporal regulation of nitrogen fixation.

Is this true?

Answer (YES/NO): NO